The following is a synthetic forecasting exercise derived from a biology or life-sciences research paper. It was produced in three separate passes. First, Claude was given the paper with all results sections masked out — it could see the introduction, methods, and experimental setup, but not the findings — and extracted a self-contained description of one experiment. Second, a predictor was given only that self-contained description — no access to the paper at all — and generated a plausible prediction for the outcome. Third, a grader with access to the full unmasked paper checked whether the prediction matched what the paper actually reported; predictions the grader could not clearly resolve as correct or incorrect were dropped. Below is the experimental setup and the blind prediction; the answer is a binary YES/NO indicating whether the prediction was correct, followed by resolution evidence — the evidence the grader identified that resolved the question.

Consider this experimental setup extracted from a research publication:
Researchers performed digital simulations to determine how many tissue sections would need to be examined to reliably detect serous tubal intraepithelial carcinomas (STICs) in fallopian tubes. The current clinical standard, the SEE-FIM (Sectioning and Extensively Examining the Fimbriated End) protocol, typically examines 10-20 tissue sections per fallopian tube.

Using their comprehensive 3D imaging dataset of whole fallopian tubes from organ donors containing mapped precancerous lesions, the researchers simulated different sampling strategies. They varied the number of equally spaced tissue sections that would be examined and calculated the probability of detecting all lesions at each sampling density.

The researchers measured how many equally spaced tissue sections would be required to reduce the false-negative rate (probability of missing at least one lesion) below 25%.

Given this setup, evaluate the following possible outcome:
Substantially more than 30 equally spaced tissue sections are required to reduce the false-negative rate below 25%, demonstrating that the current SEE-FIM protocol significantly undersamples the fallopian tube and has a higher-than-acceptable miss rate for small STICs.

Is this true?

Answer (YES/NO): YES